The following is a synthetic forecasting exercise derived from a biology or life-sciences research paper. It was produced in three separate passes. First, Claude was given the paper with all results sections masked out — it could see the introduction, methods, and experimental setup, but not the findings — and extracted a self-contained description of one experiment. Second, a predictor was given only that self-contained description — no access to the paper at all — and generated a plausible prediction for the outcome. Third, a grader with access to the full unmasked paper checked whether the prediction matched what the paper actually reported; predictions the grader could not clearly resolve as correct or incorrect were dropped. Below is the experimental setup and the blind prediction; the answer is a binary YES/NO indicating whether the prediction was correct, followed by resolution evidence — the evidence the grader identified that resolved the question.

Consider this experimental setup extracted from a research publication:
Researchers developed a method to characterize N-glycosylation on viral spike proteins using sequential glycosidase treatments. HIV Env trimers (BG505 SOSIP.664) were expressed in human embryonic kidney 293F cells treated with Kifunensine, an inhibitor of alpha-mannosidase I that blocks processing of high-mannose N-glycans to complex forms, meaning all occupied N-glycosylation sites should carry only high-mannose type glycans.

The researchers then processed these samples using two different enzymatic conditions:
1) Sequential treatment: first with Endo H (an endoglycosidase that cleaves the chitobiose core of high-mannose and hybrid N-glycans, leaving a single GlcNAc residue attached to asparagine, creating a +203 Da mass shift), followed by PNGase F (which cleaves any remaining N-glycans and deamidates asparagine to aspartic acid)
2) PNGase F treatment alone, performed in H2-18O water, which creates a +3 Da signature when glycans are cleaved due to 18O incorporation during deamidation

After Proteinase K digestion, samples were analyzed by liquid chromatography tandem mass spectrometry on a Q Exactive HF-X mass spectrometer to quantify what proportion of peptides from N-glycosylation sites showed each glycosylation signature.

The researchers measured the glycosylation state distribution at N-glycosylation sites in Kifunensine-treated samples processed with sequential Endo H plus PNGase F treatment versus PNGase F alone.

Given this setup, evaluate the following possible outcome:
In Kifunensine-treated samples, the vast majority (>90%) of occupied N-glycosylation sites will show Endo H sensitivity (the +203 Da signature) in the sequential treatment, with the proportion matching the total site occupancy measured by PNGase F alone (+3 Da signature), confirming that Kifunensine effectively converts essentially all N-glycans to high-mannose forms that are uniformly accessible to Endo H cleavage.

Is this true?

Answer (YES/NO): YES